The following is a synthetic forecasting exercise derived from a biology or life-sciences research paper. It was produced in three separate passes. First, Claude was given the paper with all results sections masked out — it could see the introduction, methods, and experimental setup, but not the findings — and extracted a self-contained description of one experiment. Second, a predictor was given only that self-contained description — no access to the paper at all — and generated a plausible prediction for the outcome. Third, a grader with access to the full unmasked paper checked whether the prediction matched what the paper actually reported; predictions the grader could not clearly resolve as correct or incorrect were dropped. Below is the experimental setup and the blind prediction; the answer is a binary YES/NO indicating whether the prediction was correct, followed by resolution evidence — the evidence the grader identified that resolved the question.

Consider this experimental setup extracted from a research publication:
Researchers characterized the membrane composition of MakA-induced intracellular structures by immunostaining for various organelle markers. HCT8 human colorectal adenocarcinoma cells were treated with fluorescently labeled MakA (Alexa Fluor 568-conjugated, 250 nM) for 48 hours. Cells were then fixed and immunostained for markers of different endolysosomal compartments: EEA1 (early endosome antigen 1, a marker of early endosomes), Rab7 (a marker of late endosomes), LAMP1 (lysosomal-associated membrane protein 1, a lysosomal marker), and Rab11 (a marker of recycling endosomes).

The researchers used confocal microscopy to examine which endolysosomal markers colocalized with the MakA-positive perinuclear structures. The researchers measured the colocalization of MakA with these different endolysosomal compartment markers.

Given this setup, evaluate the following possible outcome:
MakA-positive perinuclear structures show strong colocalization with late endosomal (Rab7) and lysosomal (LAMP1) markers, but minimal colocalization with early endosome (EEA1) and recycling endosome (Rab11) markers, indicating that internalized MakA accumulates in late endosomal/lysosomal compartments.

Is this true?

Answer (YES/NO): NO